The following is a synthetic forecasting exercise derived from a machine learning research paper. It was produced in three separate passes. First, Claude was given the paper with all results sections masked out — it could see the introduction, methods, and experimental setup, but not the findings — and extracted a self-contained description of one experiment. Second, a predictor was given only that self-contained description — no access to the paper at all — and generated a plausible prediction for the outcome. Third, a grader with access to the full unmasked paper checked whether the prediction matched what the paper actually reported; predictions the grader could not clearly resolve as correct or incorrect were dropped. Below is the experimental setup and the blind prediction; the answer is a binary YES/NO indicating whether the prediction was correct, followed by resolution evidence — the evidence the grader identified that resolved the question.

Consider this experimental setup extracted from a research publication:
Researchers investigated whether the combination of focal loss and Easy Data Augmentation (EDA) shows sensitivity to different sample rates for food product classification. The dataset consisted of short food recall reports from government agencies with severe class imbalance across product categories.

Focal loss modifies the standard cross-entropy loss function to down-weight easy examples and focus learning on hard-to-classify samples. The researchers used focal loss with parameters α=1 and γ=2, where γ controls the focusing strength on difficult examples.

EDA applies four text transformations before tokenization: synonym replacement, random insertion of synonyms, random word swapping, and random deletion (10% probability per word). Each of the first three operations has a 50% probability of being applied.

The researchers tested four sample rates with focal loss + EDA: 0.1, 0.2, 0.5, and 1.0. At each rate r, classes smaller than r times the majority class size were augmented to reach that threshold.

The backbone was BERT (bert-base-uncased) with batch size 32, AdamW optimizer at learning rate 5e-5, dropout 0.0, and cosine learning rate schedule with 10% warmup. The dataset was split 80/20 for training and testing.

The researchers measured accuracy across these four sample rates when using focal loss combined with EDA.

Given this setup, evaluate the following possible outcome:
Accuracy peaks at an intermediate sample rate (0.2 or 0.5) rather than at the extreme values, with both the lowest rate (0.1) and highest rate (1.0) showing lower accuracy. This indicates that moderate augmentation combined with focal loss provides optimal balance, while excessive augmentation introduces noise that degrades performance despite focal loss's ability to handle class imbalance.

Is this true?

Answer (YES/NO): NO